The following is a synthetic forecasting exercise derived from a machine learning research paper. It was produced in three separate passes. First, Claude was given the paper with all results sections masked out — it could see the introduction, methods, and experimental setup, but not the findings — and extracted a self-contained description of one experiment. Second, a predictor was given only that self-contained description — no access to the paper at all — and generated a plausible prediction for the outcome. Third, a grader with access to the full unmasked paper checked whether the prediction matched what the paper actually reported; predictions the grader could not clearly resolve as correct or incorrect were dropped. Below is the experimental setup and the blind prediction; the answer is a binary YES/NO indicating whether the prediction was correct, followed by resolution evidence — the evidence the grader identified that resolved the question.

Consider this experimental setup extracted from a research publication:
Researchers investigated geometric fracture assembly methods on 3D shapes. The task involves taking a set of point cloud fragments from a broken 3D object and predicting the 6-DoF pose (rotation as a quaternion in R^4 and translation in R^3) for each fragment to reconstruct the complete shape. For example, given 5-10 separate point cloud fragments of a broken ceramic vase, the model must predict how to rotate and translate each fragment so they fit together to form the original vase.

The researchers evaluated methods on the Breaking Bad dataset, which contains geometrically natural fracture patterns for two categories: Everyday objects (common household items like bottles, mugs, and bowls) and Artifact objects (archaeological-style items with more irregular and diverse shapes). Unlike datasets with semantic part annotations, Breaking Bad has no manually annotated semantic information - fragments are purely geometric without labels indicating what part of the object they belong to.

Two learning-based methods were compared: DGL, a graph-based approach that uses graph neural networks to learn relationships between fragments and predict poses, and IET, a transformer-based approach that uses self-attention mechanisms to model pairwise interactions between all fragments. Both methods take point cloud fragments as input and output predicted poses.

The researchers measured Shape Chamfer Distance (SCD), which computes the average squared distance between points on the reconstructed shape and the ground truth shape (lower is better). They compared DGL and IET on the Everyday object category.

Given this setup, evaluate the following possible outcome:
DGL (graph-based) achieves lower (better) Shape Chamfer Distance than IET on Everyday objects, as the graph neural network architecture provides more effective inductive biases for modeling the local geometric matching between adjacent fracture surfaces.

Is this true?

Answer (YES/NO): NO